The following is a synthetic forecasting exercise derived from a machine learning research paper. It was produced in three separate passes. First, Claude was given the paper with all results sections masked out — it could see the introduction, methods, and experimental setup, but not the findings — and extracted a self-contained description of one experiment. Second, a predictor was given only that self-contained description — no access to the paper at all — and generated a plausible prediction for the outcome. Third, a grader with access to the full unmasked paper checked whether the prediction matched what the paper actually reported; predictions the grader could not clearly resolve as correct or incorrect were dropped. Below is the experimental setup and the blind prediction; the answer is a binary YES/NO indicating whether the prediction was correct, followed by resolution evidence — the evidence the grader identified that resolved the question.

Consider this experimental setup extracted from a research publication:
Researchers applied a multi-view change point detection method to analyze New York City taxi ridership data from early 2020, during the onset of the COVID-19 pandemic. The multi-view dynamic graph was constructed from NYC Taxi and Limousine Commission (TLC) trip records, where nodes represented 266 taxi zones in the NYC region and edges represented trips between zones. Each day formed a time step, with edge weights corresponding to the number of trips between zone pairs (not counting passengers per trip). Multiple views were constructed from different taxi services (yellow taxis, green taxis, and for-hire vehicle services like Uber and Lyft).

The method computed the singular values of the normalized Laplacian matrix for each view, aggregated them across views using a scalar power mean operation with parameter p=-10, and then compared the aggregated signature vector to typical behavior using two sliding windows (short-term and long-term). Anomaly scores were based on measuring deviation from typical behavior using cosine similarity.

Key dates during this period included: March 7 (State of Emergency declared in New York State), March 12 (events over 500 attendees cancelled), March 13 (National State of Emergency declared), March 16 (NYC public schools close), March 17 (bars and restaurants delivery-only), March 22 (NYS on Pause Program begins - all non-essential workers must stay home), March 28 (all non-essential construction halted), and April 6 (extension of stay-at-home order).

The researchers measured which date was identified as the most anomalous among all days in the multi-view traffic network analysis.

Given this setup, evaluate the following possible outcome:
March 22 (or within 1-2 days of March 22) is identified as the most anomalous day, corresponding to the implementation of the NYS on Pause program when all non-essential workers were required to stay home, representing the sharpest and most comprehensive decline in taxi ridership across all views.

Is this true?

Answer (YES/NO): YES